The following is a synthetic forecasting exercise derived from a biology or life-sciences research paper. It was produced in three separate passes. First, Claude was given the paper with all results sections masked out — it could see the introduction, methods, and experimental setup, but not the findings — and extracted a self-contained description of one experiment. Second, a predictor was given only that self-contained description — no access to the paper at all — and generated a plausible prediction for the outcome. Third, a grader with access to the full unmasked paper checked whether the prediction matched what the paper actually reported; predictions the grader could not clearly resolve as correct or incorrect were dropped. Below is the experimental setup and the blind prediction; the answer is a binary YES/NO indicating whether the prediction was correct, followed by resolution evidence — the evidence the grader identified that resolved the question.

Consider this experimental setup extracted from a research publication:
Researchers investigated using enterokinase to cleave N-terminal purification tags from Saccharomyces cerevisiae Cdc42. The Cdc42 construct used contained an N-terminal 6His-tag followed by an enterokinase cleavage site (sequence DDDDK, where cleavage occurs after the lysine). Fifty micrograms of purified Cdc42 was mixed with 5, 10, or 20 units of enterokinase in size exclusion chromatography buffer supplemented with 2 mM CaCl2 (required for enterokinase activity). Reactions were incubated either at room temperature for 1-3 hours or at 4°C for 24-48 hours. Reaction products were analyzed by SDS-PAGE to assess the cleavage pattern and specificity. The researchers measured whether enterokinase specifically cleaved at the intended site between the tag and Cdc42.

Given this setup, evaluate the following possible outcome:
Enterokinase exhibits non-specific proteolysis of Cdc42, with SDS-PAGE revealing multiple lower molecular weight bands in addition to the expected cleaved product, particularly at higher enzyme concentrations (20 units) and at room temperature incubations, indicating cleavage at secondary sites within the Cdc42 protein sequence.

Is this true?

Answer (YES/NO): NO